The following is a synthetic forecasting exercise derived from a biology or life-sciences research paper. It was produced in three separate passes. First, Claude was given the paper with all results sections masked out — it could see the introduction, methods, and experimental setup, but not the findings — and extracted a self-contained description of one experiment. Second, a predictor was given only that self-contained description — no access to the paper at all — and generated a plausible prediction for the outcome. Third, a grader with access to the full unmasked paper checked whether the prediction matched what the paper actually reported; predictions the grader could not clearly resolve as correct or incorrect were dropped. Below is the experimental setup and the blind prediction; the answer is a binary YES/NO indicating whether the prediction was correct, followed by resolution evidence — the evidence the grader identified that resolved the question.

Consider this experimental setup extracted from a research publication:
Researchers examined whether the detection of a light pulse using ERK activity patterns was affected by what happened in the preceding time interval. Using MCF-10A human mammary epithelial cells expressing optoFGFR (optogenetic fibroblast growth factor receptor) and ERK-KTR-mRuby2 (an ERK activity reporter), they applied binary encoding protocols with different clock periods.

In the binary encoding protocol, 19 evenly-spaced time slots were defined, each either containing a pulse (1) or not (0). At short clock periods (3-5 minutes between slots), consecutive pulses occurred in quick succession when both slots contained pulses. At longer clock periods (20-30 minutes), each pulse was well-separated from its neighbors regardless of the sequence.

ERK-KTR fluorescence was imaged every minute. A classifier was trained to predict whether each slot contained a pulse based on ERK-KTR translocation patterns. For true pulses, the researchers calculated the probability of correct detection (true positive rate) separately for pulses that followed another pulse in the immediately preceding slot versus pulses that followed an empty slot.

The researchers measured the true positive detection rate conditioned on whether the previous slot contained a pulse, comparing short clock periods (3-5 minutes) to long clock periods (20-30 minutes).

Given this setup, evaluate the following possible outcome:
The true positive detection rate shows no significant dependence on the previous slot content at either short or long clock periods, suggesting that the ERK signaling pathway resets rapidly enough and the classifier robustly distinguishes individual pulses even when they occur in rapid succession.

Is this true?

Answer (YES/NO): NO